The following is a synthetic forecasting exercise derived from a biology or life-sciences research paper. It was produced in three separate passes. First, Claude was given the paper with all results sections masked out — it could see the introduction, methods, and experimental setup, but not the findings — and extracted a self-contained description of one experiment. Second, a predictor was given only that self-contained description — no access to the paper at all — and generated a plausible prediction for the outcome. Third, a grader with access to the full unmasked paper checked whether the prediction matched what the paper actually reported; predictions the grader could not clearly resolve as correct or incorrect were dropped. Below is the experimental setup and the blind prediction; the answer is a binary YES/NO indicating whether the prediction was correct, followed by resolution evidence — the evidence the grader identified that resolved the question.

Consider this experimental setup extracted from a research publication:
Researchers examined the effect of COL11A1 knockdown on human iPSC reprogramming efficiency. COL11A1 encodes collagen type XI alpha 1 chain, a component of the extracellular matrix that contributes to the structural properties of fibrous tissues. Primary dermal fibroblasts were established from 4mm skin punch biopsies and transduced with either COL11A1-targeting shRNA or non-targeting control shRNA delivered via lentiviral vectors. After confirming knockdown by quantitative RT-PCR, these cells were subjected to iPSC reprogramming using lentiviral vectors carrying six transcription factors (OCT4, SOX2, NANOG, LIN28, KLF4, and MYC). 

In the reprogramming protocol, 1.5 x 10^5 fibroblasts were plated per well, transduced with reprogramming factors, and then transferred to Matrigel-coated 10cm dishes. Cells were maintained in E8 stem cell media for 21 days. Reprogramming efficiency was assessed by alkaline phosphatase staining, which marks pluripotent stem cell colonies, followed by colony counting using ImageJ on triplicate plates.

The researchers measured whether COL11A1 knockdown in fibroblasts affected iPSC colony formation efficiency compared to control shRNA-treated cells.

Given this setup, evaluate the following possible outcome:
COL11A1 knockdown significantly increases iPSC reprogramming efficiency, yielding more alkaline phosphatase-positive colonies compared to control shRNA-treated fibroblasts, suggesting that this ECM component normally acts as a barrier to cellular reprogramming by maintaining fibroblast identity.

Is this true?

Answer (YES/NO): YES